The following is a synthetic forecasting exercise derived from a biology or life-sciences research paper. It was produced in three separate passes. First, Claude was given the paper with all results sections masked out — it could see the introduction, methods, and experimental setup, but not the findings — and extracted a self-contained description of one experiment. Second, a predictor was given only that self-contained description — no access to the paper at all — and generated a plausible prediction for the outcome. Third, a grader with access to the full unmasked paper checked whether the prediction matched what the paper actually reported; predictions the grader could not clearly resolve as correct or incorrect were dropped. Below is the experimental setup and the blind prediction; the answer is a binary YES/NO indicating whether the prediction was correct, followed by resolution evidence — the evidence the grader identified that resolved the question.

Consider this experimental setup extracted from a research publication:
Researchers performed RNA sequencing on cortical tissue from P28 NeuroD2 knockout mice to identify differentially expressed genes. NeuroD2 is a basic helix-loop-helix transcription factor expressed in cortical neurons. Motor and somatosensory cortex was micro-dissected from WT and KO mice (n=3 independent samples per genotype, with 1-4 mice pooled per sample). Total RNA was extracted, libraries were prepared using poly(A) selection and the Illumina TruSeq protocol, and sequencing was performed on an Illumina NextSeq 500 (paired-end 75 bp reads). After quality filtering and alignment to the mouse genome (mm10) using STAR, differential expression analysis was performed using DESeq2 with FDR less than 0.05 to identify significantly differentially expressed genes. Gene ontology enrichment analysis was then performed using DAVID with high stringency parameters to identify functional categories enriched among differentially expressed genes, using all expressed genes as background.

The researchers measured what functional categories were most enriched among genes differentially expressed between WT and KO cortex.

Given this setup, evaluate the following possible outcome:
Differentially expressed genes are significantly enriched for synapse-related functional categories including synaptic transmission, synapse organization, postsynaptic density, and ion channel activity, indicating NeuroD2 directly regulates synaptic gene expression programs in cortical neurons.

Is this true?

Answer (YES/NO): NO